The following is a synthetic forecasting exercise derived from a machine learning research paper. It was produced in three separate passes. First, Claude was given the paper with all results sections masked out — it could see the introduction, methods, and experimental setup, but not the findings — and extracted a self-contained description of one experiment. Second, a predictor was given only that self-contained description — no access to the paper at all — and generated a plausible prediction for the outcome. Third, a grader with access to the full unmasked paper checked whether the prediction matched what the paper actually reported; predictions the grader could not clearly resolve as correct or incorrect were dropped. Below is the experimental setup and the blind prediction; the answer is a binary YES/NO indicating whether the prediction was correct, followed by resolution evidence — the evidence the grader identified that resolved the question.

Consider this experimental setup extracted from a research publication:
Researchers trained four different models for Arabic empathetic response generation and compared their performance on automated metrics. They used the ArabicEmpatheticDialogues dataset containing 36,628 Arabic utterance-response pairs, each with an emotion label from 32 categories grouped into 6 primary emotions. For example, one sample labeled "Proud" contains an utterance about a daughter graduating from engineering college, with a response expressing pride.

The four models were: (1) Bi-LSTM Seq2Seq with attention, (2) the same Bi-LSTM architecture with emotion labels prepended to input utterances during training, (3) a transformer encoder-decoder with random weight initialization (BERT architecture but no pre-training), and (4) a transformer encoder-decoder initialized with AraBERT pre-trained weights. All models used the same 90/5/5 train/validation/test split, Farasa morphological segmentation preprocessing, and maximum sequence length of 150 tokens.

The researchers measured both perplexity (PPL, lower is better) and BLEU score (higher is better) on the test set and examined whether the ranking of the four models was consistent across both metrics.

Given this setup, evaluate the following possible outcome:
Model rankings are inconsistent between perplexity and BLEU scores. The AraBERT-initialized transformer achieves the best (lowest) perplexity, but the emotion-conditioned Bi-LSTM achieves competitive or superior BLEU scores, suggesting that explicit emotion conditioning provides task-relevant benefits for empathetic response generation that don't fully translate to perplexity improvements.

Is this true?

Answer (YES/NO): NO